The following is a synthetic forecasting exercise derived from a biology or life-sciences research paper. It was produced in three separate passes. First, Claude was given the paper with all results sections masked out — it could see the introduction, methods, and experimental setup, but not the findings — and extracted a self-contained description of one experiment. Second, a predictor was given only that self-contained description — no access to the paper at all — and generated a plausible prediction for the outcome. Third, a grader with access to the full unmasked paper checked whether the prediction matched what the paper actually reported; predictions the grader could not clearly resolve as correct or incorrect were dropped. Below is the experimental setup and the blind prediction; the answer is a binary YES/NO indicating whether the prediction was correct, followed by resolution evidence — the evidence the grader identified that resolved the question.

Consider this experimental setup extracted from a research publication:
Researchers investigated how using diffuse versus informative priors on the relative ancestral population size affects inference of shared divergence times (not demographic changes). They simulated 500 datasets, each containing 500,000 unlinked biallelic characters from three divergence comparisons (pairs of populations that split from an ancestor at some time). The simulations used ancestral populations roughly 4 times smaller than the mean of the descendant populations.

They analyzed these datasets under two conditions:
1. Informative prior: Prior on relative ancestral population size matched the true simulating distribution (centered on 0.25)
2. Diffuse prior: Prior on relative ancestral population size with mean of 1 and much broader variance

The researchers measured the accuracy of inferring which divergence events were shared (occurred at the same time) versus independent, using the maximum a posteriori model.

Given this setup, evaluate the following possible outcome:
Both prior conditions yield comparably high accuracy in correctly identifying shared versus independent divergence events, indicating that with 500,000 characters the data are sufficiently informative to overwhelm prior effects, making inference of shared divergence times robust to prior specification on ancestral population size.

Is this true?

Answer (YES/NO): YES